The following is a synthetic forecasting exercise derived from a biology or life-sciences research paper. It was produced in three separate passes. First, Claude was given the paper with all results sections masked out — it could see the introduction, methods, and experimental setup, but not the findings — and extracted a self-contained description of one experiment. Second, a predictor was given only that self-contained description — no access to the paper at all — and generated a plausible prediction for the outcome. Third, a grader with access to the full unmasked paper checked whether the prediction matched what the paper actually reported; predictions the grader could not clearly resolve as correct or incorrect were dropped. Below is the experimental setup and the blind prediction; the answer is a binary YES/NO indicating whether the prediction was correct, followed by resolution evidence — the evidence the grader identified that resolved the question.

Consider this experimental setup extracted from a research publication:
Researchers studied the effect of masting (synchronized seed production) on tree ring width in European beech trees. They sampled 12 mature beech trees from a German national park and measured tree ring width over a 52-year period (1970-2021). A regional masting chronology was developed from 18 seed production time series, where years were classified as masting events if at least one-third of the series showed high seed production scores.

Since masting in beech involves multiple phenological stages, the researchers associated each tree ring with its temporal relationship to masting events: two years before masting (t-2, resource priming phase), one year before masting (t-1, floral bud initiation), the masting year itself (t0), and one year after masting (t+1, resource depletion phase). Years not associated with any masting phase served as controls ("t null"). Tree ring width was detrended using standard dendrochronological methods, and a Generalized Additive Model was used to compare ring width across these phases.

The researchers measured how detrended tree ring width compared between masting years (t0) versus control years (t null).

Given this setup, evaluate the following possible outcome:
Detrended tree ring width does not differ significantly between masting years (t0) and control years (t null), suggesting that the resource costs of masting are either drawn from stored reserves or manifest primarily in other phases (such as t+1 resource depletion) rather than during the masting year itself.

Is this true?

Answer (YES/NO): NO